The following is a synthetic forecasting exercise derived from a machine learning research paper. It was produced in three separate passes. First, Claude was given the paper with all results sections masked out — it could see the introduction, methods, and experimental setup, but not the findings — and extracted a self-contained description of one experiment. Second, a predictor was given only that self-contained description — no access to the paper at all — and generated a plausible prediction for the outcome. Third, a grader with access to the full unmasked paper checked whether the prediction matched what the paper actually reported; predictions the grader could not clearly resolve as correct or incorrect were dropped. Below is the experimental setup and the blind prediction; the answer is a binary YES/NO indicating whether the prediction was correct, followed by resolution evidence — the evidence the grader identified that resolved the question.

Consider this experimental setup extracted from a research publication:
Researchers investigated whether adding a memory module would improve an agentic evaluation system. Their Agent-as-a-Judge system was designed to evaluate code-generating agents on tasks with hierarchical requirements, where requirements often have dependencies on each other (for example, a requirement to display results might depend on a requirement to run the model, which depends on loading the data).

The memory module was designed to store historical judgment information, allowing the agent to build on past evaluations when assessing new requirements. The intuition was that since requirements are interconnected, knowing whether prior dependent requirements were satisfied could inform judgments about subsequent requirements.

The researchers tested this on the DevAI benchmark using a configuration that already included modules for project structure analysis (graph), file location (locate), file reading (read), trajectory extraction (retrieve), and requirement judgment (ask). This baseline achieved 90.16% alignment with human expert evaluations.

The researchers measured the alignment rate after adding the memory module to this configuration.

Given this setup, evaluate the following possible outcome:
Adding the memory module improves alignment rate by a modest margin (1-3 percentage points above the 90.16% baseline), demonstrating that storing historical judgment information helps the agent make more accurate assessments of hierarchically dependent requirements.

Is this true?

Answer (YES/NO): NO